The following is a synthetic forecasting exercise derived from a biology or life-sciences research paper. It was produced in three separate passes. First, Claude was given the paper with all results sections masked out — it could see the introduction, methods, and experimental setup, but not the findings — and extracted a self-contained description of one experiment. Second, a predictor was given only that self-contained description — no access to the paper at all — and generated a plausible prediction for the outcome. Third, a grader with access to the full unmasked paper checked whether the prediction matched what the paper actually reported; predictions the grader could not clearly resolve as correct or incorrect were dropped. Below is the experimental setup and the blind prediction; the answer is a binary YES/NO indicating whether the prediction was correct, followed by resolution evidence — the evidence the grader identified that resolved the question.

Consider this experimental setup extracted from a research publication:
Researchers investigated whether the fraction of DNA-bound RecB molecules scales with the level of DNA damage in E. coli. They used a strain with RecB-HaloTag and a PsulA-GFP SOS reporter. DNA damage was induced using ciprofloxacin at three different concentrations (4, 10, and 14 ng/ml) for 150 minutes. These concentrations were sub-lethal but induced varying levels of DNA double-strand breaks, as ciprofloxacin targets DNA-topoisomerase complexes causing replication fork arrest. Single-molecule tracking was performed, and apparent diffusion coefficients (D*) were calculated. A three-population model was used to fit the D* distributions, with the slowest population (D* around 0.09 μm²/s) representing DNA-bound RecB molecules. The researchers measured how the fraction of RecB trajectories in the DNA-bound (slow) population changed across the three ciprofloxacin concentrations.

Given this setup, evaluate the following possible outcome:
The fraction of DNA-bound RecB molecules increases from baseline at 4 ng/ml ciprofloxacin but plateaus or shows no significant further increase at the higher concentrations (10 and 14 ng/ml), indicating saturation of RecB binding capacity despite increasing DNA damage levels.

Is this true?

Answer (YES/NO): NO